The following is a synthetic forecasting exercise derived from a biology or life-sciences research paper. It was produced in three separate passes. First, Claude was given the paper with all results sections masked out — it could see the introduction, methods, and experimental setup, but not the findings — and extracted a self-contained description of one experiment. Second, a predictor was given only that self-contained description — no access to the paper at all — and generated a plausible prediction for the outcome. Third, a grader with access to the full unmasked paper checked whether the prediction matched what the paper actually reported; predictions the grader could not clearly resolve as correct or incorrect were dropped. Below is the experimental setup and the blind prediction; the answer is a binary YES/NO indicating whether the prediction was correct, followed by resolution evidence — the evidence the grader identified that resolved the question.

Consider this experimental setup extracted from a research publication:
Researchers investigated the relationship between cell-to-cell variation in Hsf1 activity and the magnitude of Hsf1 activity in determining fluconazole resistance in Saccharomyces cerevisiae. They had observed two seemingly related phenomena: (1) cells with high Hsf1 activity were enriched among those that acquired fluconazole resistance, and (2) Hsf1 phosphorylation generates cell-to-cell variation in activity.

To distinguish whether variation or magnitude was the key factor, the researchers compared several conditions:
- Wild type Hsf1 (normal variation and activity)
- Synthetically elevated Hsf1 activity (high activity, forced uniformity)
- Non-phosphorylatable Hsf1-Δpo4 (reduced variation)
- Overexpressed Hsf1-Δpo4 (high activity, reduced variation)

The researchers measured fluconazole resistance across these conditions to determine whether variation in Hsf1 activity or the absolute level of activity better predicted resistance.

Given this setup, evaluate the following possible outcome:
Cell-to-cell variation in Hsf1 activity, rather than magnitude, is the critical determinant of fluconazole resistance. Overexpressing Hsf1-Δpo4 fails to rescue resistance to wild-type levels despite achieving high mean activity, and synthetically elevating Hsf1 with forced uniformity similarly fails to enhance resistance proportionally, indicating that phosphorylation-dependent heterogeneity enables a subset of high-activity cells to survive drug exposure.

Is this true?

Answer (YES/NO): YES